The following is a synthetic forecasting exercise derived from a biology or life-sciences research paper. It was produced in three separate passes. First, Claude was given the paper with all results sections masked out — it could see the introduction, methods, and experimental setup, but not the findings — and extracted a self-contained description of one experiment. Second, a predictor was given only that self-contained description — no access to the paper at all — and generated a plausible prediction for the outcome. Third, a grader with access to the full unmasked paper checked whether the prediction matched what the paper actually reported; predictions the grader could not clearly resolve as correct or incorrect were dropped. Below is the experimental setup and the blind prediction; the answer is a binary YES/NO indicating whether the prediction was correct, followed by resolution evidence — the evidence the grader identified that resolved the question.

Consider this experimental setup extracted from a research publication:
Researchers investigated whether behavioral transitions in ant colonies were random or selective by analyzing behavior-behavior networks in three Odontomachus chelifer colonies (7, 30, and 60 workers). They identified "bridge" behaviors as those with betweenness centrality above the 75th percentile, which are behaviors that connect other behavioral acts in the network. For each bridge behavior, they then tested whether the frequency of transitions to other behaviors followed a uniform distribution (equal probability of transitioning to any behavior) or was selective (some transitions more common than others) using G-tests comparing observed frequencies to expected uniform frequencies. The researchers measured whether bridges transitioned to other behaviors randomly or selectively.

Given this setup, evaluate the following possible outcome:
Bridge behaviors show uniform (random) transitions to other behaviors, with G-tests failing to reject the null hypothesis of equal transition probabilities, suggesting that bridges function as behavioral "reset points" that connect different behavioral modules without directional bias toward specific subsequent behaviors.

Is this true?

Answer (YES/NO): NO